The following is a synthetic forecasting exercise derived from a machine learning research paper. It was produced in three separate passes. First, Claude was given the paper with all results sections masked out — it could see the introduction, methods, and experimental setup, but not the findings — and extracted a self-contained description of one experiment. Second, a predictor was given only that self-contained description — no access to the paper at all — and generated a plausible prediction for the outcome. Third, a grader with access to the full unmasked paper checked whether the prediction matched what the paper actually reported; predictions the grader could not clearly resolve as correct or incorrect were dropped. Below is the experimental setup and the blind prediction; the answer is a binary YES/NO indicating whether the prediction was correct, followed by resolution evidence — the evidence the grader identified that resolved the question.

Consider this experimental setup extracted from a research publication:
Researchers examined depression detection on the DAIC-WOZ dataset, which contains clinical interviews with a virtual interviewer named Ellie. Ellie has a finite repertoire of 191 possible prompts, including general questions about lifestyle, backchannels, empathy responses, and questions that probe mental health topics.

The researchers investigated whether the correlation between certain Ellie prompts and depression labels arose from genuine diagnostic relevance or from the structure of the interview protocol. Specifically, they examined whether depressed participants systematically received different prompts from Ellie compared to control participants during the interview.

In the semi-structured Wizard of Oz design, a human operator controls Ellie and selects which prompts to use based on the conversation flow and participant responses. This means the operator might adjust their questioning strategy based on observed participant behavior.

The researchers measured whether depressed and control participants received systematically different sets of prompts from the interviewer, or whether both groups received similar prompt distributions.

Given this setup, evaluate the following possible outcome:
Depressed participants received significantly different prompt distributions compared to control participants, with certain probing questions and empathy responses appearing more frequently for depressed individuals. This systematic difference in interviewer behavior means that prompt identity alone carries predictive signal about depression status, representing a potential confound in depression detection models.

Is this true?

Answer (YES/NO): YES